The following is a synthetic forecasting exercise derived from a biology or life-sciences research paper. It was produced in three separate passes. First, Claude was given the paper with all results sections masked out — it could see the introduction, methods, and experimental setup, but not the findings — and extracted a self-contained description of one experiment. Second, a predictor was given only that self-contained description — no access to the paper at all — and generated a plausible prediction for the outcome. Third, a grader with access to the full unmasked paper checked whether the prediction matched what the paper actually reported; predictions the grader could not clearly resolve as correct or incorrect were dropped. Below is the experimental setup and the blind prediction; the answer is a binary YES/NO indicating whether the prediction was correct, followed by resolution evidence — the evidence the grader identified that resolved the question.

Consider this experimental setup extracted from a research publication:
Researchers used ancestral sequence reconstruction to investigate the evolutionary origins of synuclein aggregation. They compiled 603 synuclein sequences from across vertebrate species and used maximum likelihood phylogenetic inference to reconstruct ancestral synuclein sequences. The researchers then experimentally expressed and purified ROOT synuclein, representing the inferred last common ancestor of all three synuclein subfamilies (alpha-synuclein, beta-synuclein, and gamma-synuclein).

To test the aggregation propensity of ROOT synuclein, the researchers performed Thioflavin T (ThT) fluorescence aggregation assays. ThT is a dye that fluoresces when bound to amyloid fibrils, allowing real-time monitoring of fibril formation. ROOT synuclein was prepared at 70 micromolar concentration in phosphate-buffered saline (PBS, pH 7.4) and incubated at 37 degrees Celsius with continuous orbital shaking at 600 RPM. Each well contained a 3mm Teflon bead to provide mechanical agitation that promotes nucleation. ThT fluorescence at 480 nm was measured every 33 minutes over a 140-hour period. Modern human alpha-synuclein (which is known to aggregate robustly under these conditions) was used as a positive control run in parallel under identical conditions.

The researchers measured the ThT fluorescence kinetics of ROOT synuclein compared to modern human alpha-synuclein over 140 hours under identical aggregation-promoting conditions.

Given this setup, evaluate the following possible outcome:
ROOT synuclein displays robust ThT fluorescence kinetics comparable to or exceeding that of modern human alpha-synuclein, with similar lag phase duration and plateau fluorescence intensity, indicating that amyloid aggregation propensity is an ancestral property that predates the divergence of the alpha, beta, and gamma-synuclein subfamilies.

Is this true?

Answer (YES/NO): NO